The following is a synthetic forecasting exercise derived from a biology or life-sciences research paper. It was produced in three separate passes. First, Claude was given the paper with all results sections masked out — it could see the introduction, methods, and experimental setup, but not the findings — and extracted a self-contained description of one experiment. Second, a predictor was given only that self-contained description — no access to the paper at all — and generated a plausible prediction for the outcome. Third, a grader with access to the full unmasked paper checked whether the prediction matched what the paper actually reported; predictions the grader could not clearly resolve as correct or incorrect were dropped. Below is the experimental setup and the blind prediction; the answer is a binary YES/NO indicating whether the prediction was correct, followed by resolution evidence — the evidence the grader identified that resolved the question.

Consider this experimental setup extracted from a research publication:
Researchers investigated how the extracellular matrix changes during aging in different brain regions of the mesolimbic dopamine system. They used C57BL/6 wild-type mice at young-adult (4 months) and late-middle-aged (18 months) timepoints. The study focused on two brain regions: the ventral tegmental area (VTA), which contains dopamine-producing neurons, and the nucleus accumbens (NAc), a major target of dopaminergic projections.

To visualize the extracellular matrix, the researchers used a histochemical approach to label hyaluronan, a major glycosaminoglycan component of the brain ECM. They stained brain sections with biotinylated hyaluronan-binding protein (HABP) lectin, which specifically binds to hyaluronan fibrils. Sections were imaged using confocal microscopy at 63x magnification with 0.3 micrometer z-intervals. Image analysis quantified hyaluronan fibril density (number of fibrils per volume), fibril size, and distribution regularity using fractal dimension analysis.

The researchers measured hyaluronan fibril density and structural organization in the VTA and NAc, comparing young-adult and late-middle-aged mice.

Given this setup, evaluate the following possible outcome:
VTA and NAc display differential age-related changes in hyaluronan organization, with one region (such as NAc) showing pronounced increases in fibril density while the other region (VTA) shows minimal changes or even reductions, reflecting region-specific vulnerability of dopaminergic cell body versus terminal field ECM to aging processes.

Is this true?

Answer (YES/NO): NO